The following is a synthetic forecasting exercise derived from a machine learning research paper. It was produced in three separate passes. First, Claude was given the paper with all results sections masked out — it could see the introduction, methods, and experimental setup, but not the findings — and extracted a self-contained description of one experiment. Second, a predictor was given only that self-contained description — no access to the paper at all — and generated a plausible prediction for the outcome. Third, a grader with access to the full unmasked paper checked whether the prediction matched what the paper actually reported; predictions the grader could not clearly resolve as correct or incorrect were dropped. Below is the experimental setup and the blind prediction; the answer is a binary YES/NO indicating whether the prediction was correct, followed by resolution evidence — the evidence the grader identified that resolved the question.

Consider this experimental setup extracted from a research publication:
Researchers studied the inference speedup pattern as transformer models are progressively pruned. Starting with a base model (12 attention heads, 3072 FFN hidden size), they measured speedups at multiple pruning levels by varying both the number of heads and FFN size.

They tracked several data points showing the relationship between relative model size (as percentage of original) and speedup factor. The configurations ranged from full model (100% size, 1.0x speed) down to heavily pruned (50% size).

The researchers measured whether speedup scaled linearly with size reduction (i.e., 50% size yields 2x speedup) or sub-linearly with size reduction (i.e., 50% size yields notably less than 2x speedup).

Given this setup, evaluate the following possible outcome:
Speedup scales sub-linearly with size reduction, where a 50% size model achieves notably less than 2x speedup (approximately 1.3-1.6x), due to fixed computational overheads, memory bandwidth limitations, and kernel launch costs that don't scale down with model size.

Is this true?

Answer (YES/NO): NO